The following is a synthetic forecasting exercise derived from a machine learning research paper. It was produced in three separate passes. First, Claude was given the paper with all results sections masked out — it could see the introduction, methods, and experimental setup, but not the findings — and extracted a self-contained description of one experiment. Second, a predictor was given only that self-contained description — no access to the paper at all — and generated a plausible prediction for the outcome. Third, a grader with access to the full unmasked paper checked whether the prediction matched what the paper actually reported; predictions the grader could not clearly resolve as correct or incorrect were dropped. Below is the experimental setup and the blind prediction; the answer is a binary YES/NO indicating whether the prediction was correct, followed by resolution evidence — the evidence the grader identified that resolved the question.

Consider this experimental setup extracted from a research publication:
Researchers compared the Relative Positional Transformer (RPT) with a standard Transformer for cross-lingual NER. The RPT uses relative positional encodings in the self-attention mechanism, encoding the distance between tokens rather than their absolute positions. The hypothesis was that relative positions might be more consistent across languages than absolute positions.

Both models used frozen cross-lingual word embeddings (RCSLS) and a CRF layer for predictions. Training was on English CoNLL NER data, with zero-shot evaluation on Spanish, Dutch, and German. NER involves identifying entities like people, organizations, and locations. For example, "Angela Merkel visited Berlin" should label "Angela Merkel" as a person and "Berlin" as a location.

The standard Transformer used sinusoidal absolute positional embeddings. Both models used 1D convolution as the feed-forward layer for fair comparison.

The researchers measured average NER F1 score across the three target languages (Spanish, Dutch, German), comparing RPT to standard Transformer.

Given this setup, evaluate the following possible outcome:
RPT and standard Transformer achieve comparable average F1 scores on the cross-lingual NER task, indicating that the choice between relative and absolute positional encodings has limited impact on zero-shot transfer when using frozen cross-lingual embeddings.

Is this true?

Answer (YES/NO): NO